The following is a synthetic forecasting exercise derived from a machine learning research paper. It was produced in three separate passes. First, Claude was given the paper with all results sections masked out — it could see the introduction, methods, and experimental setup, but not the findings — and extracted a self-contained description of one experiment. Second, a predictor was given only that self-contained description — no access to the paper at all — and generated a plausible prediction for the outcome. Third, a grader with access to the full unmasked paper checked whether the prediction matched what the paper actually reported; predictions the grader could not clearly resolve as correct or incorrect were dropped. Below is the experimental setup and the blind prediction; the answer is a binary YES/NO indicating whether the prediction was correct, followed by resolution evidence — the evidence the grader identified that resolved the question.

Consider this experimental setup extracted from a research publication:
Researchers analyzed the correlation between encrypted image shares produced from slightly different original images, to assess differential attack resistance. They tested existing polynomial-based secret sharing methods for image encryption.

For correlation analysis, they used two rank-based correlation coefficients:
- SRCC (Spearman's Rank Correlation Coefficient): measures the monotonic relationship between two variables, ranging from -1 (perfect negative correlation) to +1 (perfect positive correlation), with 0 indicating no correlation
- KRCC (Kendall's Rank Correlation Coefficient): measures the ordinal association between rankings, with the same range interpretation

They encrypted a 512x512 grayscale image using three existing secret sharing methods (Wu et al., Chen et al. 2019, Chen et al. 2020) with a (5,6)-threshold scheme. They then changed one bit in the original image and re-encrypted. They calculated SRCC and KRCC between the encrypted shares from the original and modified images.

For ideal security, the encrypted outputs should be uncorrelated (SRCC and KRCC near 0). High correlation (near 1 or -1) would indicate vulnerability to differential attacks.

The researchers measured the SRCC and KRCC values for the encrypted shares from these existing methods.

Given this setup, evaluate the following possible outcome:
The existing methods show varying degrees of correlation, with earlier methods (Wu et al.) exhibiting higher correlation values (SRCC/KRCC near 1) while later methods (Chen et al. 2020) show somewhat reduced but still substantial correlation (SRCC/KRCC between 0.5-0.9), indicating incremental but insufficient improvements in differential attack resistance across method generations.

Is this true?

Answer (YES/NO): NO